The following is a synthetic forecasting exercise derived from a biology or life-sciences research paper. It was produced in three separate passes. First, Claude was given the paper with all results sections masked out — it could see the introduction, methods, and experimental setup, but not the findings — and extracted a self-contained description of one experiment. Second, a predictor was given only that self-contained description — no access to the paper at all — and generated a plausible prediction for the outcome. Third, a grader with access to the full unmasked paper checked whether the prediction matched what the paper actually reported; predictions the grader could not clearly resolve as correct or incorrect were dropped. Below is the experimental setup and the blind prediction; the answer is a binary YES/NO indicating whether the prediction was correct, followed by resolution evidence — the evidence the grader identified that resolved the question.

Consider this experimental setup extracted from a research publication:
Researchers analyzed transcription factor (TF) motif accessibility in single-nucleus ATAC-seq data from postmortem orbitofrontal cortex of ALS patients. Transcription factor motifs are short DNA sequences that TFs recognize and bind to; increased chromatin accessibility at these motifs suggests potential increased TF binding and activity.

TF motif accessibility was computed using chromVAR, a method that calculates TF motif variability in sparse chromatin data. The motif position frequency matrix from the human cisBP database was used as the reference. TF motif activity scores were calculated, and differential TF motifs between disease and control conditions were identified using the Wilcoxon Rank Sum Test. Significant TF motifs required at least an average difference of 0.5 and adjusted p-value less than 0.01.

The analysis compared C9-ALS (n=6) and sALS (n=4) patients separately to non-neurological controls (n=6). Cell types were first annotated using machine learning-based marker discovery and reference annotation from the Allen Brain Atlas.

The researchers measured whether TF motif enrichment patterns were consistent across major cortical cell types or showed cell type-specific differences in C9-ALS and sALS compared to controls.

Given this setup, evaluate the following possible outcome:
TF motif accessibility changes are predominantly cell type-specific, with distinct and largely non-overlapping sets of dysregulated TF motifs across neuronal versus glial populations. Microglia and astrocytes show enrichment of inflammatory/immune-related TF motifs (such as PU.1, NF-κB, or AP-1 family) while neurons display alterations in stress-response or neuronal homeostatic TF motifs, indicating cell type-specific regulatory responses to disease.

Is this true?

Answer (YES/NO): NO